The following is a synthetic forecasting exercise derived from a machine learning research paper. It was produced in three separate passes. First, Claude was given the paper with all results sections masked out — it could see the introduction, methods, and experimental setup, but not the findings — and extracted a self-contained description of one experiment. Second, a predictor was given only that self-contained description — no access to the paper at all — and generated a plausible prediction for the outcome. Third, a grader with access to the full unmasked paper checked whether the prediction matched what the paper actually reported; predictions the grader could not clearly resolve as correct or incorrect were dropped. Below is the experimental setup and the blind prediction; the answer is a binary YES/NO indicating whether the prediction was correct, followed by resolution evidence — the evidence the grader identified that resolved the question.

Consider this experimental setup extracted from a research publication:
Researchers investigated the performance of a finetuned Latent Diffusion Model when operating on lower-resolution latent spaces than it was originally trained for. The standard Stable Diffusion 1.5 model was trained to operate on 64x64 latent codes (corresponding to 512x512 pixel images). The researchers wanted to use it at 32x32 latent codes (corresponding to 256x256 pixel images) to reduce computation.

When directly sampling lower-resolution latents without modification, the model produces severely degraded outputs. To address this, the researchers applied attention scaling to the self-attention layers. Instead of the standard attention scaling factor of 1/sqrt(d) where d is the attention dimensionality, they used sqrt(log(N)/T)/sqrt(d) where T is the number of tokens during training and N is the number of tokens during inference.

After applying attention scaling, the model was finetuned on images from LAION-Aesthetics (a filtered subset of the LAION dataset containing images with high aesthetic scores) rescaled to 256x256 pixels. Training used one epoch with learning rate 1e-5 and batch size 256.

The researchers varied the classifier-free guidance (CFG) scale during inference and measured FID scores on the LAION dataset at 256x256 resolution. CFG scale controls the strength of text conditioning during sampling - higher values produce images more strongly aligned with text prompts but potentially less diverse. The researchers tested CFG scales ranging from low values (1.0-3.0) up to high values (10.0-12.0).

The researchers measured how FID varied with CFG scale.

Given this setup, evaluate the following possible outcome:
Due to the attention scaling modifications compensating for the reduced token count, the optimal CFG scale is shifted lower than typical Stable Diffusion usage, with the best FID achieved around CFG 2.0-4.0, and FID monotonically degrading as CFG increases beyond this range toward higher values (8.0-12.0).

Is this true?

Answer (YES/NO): NO